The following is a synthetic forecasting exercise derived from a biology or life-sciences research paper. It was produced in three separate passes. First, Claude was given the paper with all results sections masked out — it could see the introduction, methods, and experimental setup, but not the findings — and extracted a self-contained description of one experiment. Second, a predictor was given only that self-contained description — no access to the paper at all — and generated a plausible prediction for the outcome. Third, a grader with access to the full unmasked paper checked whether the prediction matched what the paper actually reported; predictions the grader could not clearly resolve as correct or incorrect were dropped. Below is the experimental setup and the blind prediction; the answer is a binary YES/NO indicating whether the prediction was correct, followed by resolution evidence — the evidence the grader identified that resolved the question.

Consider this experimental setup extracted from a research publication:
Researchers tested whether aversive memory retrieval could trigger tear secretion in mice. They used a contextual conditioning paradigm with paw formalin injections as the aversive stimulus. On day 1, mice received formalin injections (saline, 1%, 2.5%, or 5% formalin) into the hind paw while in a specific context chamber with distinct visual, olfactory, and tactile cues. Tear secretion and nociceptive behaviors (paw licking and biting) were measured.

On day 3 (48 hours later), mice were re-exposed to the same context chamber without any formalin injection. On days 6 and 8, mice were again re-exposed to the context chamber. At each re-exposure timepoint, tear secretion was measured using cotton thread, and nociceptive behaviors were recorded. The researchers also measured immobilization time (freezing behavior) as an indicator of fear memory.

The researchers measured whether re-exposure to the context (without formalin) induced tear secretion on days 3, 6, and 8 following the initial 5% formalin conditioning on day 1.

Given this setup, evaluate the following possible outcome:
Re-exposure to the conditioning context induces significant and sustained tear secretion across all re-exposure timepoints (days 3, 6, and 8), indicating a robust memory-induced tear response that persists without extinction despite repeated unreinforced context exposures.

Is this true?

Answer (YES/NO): NO